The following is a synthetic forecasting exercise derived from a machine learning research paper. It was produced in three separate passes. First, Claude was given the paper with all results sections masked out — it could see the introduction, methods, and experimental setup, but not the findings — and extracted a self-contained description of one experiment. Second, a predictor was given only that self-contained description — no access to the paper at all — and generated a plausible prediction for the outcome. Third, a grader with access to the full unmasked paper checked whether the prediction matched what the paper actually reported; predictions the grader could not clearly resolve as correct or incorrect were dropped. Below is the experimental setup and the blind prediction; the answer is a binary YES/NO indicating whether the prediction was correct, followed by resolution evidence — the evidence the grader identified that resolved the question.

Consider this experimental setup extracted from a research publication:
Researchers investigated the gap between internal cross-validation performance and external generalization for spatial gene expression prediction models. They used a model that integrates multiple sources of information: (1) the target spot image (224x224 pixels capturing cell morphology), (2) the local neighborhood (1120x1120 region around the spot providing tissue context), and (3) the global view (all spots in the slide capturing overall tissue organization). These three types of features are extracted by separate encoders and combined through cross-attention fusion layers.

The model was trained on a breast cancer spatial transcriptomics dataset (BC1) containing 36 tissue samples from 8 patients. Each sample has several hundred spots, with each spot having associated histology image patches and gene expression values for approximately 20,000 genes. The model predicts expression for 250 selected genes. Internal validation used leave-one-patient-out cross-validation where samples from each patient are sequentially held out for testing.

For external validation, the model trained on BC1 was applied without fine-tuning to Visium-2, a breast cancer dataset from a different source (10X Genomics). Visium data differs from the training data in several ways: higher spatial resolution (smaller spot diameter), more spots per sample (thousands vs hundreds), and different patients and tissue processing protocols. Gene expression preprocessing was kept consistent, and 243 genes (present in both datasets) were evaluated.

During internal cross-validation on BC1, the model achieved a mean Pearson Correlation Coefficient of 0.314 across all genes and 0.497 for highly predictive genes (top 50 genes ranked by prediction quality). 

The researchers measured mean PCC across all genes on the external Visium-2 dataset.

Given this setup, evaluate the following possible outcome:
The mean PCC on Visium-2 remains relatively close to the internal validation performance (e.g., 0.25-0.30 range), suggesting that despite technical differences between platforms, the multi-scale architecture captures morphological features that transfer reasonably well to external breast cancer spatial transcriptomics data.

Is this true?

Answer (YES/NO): NO